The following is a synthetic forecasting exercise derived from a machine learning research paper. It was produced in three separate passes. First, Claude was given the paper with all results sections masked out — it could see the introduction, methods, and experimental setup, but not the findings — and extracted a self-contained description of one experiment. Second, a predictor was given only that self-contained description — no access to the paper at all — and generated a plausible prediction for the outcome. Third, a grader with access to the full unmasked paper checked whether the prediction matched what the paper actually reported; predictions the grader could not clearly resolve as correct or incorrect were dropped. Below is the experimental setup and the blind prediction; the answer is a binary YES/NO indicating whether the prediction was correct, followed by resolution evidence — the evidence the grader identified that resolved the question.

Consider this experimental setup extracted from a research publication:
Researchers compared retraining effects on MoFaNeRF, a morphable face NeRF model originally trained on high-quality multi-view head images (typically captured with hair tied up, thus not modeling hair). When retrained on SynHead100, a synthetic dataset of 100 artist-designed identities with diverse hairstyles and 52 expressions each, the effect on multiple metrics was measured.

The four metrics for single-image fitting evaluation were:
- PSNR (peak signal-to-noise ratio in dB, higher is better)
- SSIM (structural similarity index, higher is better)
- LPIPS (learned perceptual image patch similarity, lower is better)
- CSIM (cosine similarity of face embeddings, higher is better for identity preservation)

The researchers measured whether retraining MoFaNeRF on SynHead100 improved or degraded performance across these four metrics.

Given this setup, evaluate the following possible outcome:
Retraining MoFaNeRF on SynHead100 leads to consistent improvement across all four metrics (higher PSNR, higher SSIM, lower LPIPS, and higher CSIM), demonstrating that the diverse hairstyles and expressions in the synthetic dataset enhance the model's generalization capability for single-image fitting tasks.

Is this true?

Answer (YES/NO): NO